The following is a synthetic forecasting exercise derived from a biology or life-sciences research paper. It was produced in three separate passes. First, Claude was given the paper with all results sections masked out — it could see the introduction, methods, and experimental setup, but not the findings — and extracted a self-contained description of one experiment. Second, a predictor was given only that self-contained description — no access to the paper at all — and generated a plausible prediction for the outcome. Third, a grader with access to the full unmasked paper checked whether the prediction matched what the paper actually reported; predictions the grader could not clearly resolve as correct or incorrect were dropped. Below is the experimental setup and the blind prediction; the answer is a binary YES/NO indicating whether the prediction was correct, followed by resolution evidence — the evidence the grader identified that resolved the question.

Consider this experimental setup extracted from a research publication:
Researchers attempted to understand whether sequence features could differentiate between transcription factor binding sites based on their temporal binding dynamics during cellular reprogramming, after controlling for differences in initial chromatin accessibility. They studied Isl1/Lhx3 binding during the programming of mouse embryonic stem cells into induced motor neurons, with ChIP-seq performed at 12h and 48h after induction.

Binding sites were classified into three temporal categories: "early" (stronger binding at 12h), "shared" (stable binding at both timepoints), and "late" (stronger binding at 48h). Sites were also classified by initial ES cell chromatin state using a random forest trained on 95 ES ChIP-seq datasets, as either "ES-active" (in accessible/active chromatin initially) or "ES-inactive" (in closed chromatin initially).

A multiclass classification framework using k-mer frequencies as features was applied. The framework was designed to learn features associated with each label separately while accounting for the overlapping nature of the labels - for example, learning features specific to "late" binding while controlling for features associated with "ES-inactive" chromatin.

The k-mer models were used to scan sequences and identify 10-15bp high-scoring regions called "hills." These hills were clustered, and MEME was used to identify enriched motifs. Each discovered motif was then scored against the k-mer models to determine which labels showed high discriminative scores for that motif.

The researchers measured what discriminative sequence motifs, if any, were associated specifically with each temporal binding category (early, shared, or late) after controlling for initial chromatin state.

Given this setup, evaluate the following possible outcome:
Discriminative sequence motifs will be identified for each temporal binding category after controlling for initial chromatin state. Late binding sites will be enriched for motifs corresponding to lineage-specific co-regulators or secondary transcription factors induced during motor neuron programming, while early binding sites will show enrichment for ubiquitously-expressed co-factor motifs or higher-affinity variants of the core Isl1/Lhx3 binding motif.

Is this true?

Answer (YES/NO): NO